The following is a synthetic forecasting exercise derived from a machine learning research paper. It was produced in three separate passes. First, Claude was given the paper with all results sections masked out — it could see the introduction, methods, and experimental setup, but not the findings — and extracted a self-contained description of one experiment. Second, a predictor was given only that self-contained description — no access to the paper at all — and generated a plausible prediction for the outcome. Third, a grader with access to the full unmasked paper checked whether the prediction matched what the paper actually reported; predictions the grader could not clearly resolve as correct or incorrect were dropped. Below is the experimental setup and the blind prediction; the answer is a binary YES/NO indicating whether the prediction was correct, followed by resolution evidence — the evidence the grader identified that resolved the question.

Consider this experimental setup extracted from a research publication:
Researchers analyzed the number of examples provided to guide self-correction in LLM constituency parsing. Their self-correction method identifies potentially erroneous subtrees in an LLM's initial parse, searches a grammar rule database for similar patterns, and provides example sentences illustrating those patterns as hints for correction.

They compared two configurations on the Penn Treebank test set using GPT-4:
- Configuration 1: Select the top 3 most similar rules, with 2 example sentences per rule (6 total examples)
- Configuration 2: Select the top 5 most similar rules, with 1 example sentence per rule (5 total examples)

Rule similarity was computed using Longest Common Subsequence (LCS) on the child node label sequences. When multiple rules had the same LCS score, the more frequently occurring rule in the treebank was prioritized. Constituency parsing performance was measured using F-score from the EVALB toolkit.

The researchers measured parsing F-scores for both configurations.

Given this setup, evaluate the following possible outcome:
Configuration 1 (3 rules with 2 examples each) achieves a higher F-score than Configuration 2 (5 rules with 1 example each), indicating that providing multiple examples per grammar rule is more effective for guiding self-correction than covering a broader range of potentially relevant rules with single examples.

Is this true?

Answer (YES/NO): NO